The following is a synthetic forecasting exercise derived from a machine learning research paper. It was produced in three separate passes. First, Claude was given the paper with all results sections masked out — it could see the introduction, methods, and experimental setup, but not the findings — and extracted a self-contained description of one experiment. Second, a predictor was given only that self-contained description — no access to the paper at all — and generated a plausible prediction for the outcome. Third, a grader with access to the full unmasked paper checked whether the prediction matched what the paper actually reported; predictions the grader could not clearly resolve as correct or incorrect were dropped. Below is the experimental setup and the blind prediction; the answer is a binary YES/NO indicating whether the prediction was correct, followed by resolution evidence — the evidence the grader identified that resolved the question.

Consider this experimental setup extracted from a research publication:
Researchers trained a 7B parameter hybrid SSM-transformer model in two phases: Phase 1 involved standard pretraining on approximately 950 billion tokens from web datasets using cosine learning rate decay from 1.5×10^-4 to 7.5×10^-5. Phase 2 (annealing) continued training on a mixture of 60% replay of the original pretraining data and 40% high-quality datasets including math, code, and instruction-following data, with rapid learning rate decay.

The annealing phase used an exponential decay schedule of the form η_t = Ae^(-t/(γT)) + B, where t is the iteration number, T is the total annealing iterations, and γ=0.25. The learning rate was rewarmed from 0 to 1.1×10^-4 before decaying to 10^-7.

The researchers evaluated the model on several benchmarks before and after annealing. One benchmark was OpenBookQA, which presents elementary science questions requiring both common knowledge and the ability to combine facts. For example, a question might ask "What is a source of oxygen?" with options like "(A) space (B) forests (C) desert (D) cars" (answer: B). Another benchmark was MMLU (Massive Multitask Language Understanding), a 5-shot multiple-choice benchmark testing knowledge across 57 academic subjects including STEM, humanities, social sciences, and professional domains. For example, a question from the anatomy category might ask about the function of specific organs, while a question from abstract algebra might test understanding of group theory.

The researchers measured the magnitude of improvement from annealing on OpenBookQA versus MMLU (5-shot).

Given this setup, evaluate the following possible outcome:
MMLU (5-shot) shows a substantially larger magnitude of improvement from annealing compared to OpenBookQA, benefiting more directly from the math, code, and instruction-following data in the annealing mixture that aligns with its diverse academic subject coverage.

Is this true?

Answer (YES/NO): YES